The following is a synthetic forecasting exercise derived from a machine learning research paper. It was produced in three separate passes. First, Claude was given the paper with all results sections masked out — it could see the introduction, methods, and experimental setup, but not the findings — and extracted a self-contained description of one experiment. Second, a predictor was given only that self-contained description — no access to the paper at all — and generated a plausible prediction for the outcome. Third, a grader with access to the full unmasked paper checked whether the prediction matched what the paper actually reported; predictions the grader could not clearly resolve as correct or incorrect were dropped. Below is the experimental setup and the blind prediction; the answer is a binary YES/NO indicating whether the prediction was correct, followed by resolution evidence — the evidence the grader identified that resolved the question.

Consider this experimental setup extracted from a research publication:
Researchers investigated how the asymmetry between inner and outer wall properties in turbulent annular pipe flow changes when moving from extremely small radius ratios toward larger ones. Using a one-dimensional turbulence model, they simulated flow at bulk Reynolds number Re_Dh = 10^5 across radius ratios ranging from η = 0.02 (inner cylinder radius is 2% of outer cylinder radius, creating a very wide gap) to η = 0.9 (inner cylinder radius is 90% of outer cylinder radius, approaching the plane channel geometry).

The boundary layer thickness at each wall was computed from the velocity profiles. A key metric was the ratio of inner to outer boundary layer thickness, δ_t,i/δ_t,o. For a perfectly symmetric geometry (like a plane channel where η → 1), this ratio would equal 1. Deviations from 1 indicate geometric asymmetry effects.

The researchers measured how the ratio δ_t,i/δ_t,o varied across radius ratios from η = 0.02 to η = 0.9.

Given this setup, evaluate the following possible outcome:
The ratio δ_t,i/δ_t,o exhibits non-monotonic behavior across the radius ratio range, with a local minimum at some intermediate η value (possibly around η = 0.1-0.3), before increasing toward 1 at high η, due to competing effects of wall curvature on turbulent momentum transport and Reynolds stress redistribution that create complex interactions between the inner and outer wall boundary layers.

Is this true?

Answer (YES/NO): NO